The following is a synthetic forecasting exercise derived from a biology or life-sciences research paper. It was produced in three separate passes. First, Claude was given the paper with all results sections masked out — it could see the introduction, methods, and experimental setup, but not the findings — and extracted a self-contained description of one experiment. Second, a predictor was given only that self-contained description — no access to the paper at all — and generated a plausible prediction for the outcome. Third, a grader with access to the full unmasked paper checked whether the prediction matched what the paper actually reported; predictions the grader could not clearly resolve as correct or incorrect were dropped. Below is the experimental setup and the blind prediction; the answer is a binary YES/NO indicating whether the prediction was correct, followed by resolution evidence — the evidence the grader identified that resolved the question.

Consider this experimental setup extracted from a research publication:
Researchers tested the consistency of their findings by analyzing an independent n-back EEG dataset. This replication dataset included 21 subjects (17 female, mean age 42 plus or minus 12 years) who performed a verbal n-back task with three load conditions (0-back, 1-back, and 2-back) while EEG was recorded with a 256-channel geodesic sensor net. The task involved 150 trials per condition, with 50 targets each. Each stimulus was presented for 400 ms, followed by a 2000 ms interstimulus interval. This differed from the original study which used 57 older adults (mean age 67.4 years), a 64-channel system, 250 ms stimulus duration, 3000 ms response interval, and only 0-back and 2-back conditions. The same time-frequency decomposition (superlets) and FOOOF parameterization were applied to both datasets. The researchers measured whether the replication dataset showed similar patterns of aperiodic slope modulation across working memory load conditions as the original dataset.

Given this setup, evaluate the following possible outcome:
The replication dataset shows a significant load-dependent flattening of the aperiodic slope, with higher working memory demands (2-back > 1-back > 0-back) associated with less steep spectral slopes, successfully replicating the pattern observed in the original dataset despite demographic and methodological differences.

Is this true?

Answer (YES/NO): NO